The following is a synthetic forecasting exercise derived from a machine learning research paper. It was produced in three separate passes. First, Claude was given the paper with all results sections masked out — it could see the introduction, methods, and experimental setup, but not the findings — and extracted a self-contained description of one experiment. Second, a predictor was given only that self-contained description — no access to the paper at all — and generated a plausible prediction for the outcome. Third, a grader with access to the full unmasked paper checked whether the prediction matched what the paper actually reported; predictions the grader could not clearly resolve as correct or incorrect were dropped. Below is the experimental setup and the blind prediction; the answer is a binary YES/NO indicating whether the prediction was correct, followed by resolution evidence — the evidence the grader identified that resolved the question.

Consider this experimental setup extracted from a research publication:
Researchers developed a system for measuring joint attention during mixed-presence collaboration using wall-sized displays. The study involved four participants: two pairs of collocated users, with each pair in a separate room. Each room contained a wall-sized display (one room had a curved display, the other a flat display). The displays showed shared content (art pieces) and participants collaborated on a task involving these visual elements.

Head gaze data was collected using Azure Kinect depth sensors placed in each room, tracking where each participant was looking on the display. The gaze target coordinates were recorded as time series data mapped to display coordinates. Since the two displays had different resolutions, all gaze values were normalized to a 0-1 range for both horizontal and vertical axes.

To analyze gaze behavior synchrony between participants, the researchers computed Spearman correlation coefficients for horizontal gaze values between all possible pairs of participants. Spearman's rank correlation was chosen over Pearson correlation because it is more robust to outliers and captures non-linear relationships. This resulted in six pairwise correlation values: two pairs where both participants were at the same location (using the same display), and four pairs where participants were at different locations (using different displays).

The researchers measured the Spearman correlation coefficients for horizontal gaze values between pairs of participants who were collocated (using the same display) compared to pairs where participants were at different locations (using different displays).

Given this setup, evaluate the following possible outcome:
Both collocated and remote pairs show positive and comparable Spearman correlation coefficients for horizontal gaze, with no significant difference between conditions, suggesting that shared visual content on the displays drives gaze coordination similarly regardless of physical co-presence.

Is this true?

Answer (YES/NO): NO